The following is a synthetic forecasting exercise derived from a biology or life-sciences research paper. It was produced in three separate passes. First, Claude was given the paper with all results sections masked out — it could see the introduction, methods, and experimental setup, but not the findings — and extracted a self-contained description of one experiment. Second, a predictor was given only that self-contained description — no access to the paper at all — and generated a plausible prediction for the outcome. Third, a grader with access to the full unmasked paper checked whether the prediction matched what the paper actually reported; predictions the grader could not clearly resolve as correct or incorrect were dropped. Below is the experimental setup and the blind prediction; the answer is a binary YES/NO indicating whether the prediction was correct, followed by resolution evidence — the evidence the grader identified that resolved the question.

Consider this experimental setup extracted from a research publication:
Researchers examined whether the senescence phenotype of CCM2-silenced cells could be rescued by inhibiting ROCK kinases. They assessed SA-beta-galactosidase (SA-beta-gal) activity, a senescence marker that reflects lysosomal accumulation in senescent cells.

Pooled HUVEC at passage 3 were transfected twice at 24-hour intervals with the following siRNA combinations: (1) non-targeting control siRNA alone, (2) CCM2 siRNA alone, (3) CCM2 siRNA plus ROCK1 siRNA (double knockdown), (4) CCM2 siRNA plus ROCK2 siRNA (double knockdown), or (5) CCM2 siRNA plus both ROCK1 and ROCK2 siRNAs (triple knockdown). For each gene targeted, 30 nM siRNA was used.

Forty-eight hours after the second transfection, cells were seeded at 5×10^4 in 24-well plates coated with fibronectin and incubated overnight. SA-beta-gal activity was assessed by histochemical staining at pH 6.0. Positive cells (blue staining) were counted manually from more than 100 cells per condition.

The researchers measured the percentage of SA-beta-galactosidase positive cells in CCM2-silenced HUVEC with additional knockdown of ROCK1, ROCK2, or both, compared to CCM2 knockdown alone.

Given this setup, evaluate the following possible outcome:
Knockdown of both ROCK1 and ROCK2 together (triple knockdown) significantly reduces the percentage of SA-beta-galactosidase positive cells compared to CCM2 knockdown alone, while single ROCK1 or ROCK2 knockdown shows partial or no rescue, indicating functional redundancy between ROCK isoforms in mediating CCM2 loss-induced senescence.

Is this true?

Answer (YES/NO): NO